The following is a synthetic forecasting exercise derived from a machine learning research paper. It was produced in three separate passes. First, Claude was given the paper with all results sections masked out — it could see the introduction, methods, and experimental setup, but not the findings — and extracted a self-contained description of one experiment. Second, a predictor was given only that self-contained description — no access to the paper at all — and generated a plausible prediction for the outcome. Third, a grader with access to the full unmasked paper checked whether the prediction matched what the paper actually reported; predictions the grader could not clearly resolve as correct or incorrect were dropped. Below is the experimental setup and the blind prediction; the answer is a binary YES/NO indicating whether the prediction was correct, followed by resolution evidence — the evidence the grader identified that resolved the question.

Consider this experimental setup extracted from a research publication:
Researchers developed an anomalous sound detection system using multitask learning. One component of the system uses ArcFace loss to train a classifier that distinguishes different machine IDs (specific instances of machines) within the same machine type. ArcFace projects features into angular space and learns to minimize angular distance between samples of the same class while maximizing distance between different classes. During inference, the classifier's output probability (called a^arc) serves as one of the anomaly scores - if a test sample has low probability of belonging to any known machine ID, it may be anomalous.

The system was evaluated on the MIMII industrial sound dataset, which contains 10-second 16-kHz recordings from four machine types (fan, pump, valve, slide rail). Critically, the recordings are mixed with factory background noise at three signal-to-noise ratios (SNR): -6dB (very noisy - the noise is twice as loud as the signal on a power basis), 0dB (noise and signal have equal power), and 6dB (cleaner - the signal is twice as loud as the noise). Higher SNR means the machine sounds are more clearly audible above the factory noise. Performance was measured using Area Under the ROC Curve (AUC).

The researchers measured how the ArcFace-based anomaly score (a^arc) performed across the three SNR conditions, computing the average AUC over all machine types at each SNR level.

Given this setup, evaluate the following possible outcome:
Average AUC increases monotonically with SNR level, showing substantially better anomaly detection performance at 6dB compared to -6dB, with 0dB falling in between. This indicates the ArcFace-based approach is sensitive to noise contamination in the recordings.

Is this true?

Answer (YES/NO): NO